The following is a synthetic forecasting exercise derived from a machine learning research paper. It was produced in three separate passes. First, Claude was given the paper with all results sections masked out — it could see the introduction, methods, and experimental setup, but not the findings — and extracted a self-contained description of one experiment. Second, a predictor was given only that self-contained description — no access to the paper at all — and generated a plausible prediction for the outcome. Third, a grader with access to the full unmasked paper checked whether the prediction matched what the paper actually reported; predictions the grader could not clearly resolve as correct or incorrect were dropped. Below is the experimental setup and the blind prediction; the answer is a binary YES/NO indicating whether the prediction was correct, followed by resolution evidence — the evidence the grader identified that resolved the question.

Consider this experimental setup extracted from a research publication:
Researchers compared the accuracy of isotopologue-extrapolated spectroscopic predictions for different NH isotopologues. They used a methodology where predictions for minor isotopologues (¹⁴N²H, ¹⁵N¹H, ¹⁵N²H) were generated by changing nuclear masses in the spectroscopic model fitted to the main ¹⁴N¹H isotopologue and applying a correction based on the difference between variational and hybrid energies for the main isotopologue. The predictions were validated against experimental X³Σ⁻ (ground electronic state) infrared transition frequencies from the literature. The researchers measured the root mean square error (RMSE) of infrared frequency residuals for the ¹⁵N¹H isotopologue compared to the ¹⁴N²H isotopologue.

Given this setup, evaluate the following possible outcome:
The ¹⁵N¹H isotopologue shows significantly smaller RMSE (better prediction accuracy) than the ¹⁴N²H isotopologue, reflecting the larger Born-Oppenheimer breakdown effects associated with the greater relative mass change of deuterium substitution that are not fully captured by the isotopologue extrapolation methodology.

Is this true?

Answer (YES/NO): YES